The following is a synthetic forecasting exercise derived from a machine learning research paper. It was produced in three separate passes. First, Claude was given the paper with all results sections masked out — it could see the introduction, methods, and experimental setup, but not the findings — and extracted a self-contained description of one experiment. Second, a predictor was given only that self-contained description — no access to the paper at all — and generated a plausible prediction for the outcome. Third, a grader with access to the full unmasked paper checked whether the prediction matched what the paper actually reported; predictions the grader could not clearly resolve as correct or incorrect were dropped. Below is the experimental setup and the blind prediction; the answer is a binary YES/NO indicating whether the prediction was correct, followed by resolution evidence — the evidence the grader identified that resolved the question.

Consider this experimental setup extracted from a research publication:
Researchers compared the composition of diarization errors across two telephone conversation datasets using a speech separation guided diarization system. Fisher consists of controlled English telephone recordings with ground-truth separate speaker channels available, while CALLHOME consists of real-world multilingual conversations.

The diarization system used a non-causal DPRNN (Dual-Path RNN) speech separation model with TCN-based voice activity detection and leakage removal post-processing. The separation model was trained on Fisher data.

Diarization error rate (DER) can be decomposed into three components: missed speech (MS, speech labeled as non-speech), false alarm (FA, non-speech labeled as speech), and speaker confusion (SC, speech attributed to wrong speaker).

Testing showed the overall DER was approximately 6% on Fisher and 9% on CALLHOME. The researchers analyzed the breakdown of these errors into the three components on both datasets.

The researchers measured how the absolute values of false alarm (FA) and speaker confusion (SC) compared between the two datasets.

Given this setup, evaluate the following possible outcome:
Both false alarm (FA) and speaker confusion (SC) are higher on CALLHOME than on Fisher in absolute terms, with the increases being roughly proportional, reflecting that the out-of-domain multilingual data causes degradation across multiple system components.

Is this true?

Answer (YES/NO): NO